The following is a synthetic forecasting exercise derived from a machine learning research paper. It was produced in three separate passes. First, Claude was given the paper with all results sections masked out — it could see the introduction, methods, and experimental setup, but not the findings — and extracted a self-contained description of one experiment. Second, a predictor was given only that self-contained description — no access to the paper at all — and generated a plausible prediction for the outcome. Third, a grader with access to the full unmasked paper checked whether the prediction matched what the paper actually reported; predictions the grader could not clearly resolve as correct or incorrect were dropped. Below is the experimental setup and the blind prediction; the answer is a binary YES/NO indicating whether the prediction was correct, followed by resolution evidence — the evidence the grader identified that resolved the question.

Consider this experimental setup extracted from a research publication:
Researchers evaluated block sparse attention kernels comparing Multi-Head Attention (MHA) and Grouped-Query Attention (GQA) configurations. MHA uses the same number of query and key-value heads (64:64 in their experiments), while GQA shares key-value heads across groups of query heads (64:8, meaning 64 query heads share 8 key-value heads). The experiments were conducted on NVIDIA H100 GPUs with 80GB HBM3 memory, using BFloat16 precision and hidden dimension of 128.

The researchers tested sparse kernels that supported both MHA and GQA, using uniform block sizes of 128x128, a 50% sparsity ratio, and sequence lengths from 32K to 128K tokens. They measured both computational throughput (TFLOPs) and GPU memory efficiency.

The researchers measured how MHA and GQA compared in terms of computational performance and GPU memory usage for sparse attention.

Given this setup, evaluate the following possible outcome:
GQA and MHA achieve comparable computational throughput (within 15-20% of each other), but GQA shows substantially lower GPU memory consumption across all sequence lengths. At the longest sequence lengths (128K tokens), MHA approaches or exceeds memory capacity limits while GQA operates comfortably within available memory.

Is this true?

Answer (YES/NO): YES